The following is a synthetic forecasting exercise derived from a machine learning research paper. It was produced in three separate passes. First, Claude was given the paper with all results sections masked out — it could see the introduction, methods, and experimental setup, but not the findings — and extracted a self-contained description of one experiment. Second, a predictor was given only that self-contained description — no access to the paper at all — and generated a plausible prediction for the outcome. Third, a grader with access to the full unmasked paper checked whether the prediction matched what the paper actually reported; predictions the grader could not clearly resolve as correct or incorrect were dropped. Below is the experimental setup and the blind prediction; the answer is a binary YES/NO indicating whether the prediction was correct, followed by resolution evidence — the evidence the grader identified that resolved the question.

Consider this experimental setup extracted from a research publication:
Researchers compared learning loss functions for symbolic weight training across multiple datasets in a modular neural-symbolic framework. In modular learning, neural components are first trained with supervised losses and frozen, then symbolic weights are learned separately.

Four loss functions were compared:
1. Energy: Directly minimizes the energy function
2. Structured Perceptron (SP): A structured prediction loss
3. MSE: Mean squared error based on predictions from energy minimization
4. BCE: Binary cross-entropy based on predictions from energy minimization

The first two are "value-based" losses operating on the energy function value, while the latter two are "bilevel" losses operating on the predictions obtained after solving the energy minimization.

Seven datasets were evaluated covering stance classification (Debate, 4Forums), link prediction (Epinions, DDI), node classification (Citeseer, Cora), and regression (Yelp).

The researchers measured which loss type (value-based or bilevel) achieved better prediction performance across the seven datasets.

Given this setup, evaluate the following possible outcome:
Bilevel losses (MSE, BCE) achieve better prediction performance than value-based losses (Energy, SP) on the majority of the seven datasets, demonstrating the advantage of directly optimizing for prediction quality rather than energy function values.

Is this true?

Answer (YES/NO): YES